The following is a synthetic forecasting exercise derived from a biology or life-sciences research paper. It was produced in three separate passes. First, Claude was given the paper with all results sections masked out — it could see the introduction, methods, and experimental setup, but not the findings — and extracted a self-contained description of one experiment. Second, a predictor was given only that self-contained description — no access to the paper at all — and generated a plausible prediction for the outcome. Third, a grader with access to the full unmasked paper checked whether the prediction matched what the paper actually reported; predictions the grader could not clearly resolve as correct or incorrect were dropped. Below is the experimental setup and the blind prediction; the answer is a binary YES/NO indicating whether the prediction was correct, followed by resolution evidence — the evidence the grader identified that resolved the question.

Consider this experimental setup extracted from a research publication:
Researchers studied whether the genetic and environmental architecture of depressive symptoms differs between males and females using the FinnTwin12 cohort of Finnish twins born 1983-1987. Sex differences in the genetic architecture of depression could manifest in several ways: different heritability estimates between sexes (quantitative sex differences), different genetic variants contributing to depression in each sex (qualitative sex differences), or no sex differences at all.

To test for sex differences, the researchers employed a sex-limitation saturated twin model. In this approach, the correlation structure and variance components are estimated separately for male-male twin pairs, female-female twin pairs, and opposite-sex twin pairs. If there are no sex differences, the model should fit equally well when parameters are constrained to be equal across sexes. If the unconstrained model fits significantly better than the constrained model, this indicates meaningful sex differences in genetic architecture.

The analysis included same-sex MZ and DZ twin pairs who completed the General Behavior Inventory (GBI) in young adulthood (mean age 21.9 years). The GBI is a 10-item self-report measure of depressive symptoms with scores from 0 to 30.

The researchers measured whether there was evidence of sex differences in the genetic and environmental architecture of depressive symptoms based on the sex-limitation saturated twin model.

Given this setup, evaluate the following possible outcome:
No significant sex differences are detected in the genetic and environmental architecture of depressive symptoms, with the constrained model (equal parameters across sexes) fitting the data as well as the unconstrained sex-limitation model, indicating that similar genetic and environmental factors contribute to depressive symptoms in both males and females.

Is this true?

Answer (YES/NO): NO